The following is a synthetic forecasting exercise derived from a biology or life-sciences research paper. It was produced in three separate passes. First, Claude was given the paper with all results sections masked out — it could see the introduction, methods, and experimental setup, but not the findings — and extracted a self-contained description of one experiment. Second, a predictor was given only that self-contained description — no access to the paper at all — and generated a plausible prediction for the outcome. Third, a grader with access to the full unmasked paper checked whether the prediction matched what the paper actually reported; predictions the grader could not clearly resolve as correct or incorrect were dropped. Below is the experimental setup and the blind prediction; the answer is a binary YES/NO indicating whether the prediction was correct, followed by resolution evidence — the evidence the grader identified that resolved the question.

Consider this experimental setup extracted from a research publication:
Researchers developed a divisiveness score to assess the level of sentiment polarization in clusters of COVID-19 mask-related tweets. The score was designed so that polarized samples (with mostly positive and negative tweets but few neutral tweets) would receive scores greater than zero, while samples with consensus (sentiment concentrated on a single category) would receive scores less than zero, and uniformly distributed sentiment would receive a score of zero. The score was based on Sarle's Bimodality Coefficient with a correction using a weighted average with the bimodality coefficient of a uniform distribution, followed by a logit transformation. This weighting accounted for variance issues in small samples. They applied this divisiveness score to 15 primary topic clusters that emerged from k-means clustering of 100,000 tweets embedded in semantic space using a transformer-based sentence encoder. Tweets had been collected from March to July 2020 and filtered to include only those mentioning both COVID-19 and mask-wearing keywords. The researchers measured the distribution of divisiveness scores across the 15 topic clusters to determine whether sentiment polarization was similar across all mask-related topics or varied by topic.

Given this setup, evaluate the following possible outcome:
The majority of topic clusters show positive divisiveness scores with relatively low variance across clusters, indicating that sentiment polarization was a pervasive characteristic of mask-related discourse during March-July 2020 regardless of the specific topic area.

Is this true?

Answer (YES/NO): NO